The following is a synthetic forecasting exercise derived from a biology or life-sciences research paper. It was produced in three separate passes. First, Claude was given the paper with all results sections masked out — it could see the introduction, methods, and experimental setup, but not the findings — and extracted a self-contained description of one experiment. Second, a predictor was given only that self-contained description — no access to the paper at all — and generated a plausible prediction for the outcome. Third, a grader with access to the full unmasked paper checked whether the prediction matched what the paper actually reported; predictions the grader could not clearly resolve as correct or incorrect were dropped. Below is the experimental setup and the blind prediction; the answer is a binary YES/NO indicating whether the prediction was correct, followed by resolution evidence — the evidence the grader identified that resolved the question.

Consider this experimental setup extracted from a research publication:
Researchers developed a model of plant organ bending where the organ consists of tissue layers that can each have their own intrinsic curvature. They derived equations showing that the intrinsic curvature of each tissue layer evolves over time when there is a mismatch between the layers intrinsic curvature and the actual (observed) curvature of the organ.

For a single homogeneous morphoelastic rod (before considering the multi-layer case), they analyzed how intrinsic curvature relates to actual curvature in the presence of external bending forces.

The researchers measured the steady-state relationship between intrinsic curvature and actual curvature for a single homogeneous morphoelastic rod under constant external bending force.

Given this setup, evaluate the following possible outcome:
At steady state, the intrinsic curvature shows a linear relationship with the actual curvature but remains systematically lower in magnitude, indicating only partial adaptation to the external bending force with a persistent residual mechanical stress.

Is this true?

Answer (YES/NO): NO